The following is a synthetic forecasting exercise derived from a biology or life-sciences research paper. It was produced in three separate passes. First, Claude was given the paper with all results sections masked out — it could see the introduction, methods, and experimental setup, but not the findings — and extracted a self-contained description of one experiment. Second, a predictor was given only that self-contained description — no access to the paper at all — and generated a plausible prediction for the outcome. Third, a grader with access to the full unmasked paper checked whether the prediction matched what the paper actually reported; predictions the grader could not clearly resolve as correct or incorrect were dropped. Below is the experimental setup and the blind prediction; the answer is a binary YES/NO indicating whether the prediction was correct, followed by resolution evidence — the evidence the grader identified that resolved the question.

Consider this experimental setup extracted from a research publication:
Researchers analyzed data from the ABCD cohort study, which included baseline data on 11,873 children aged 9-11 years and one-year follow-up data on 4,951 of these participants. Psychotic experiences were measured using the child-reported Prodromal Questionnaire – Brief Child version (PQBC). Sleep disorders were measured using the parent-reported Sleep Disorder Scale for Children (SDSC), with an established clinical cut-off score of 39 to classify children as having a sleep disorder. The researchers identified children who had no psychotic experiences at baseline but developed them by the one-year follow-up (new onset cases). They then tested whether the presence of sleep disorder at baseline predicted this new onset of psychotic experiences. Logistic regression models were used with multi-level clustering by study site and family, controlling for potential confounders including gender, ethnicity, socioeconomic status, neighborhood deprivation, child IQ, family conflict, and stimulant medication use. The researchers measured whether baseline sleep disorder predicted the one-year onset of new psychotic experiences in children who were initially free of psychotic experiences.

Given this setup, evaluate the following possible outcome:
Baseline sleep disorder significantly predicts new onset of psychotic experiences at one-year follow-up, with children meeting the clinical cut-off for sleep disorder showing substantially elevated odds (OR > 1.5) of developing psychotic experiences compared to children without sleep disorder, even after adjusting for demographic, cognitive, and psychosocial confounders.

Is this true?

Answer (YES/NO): NO